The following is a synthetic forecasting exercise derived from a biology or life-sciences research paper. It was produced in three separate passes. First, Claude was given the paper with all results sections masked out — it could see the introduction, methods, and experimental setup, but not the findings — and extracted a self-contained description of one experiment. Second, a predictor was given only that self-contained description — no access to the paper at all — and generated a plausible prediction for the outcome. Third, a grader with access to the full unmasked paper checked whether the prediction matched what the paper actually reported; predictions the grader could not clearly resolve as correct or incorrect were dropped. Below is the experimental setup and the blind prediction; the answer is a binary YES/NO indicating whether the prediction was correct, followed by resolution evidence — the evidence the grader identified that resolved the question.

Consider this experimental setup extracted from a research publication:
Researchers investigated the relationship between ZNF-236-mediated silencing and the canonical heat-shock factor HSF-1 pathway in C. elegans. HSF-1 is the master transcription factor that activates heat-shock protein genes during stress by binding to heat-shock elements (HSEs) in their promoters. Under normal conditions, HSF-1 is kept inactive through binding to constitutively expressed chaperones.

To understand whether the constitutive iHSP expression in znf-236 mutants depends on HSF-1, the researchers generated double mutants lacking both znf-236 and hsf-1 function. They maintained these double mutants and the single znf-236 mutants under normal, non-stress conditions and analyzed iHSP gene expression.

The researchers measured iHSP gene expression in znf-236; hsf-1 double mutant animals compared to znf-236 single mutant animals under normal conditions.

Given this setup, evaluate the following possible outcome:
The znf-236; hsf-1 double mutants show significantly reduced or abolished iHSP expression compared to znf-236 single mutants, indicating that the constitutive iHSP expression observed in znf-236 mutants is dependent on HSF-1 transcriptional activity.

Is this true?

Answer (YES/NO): YES